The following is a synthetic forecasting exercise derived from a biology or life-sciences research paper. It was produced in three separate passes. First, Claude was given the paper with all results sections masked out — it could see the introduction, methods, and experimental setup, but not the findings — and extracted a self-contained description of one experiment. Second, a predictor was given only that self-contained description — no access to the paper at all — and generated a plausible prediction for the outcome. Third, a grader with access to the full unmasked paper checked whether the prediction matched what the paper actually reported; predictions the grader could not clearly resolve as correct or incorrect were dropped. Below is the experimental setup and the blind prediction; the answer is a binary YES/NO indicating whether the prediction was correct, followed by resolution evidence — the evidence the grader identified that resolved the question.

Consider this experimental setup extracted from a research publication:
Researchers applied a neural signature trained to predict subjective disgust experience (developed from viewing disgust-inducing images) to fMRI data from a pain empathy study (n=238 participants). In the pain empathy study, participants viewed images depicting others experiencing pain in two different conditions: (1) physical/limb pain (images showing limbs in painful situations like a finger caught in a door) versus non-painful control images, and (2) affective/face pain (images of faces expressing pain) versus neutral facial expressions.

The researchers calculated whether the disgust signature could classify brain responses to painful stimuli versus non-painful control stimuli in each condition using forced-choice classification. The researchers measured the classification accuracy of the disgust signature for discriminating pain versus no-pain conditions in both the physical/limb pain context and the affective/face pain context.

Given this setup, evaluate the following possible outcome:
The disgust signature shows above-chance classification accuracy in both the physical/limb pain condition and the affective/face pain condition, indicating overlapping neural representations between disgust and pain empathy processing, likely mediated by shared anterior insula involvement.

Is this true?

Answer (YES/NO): NO